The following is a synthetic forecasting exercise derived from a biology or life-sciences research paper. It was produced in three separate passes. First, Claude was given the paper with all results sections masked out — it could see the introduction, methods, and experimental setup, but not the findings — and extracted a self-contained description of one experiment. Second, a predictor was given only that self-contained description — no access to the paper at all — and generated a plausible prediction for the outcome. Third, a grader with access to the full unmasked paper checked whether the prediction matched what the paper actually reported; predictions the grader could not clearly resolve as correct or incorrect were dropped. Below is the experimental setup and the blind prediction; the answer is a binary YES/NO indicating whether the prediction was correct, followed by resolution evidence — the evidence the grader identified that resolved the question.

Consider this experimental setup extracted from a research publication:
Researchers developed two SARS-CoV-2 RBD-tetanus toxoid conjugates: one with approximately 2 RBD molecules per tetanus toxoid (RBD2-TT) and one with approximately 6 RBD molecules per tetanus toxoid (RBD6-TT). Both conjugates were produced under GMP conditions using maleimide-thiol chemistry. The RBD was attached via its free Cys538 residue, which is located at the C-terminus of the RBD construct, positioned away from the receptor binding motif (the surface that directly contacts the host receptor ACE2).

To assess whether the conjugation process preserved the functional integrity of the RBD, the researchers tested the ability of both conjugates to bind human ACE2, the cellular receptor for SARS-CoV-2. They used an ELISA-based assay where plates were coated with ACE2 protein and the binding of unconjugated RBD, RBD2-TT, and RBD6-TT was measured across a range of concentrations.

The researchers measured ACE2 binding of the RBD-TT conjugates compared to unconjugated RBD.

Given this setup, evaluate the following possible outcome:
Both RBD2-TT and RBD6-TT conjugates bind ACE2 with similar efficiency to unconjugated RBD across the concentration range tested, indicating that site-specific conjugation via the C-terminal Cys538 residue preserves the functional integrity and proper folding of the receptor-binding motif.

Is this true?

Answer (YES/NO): NO